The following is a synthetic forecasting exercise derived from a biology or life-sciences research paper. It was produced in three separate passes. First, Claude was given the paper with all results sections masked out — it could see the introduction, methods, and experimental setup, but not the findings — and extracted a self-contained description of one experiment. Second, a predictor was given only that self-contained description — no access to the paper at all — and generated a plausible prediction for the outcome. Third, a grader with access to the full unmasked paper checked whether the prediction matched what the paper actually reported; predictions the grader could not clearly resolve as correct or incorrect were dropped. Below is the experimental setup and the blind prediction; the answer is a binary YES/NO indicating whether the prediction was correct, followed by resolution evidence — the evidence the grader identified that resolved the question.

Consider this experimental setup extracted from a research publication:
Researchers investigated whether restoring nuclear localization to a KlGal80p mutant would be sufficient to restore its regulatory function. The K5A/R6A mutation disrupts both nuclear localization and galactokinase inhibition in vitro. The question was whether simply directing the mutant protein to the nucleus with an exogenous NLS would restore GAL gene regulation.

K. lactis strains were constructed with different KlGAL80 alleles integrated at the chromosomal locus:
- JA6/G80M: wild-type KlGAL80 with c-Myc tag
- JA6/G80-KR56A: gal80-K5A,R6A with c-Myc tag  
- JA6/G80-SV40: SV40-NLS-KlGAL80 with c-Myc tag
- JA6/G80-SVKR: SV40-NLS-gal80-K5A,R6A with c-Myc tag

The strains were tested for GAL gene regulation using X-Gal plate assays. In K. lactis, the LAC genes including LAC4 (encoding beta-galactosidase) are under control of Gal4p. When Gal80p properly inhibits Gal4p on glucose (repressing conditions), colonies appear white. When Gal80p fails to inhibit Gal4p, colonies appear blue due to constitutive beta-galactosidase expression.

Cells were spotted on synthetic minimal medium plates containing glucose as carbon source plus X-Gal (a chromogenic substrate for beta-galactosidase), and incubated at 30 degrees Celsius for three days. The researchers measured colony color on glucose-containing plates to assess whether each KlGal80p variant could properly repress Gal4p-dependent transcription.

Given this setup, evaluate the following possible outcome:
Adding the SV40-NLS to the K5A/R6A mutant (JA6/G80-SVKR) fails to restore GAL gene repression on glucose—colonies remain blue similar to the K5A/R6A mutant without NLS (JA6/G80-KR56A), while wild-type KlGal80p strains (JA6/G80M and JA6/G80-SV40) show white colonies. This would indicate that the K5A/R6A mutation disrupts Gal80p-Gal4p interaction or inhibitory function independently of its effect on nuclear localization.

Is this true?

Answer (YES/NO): NO